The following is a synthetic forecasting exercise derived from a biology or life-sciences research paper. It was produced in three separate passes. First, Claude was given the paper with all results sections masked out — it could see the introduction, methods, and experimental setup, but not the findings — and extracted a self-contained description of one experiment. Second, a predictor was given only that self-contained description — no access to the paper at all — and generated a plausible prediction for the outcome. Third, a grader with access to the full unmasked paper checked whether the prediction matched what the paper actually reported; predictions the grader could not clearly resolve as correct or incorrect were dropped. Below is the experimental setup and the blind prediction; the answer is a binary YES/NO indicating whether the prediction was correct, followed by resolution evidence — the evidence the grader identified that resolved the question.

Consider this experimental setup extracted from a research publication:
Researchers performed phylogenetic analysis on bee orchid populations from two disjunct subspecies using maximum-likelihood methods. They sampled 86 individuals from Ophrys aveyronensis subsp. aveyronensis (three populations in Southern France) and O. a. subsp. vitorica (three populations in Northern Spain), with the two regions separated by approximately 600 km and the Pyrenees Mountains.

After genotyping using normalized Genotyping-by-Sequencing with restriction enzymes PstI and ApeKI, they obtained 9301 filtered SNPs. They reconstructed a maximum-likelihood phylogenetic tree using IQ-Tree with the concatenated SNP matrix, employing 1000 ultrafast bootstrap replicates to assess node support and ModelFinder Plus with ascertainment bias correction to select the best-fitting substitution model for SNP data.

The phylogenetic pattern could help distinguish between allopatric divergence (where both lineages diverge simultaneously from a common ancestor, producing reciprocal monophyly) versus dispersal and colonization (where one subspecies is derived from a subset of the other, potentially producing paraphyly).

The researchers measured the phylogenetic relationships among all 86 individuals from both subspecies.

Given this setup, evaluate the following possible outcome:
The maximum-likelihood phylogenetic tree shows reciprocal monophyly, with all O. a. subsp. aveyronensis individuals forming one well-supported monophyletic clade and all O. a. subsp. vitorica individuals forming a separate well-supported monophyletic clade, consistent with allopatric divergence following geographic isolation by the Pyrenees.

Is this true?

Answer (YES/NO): YES